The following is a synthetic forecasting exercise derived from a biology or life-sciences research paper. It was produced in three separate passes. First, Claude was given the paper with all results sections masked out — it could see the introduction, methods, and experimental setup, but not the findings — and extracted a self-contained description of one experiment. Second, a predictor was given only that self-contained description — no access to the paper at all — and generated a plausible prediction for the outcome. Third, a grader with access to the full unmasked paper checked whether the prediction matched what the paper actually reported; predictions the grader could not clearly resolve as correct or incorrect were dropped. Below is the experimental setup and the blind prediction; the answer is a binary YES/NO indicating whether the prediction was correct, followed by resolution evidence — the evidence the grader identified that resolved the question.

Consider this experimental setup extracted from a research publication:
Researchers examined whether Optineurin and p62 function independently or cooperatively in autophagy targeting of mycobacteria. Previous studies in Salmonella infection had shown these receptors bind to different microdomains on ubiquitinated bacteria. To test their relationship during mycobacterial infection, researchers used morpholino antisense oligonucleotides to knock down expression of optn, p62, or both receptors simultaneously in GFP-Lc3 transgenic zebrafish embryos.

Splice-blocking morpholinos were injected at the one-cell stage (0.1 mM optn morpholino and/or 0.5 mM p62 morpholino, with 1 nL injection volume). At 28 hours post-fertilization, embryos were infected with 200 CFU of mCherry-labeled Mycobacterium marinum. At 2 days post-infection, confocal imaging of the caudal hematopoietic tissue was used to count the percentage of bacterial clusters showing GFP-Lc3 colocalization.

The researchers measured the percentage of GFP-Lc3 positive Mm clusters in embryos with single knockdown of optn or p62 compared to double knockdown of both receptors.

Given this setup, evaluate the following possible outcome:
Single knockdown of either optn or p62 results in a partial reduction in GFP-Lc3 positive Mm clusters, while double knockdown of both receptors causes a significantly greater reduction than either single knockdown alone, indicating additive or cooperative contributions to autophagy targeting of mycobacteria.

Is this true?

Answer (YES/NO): NO